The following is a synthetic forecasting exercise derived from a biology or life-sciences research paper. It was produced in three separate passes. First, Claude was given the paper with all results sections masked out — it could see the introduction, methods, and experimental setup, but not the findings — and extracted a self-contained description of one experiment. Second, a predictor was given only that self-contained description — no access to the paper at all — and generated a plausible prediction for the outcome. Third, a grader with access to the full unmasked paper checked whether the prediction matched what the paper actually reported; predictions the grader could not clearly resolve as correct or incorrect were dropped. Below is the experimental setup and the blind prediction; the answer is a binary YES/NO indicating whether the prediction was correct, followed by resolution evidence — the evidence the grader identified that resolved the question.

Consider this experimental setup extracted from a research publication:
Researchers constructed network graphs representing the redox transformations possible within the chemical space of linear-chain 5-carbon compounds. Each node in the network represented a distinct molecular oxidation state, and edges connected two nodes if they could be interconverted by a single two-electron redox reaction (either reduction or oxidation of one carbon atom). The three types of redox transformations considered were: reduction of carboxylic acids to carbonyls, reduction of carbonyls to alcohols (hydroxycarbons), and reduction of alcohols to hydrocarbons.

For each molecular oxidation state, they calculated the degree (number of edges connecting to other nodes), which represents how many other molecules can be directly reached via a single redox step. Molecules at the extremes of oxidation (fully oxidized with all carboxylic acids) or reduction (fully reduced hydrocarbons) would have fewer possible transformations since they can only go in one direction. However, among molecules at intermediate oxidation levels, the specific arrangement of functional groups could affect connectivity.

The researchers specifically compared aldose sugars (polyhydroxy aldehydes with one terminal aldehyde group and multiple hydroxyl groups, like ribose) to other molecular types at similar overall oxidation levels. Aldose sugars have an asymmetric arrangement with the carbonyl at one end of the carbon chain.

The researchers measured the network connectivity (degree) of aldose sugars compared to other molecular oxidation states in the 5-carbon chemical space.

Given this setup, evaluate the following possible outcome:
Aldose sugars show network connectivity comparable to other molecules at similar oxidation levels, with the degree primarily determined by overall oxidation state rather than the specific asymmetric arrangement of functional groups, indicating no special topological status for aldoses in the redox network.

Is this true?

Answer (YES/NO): NO